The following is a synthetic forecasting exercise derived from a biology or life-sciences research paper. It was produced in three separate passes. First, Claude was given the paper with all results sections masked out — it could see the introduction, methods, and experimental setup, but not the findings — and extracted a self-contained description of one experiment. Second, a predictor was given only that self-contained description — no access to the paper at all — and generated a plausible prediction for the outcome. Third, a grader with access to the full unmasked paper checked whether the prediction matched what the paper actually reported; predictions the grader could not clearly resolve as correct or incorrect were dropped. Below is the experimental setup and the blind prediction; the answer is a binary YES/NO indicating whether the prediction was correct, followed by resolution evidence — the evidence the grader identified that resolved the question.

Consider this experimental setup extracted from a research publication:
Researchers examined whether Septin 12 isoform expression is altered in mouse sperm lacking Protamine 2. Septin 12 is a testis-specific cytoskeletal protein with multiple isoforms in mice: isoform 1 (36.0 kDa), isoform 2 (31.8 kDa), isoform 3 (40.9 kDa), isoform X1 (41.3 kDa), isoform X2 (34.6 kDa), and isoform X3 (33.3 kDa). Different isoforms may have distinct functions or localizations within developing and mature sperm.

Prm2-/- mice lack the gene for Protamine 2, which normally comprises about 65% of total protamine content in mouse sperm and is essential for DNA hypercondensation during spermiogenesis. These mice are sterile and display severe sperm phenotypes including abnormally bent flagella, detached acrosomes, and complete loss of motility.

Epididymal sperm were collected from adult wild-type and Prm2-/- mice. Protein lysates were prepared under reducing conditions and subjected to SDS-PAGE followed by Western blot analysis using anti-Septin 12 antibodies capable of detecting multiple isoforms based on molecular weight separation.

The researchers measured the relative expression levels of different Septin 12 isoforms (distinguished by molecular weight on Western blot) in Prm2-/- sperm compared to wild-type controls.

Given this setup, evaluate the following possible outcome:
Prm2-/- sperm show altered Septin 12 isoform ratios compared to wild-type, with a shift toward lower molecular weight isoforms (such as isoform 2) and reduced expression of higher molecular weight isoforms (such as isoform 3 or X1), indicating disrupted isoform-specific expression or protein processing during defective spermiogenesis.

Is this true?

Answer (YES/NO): NO